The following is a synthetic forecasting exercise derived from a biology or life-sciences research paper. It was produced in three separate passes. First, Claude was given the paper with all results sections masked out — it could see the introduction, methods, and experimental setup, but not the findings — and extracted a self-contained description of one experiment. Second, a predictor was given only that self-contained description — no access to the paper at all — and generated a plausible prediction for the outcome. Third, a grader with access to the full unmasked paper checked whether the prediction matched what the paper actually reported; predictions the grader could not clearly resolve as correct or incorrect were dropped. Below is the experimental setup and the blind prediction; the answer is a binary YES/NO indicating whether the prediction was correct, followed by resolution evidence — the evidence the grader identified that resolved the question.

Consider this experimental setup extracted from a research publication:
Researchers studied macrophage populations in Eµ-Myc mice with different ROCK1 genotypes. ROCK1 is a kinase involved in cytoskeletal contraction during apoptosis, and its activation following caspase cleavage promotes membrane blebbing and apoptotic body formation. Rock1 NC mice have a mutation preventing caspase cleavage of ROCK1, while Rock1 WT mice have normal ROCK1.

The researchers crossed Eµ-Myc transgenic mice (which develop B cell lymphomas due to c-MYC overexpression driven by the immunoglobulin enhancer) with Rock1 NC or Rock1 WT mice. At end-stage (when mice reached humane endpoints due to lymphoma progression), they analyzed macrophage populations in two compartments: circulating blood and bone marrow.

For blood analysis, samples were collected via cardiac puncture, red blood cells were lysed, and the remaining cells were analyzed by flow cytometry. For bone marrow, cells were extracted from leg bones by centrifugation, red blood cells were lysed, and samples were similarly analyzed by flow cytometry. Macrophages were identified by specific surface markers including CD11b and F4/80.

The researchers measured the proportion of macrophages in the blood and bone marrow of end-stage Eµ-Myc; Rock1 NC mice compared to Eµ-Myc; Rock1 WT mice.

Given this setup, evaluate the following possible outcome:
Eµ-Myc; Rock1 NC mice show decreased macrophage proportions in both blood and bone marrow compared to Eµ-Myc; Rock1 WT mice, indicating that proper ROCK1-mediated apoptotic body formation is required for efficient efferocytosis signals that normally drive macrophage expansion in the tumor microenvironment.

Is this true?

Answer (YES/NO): NO